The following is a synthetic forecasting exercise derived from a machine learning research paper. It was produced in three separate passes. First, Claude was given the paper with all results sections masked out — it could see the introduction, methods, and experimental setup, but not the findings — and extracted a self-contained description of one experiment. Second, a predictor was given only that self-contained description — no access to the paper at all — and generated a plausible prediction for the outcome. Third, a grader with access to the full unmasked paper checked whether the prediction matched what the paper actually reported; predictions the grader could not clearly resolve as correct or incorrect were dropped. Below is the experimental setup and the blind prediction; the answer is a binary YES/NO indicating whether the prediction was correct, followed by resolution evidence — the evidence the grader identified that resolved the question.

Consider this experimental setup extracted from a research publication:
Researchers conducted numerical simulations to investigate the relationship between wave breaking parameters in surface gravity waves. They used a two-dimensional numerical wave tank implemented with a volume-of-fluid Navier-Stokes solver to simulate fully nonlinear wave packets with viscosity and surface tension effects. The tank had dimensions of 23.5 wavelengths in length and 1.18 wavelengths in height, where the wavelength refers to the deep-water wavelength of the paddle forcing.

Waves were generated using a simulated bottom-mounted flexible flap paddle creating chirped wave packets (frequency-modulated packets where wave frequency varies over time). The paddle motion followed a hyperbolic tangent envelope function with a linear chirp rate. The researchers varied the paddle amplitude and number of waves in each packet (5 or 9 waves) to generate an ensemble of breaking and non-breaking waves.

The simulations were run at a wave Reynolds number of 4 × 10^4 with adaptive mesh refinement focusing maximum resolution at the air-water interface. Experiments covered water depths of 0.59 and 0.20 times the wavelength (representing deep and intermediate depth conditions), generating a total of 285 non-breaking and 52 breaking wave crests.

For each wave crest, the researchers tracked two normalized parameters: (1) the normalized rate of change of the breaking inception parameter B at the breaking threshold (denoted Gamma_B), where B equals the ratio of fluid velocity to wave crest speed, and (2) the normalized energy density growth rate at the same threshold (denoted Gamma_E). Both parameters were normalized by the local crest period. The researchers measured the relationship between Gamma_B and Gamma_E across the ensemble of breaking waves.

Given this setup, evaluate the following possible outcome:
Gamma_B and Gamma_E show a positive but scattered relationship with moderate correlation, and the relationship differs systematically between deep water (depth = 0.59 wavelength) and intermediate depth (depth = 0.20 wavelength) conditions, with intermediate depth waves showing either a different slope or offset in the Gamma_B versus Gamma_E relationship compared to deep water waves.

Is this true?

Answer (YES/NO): NO